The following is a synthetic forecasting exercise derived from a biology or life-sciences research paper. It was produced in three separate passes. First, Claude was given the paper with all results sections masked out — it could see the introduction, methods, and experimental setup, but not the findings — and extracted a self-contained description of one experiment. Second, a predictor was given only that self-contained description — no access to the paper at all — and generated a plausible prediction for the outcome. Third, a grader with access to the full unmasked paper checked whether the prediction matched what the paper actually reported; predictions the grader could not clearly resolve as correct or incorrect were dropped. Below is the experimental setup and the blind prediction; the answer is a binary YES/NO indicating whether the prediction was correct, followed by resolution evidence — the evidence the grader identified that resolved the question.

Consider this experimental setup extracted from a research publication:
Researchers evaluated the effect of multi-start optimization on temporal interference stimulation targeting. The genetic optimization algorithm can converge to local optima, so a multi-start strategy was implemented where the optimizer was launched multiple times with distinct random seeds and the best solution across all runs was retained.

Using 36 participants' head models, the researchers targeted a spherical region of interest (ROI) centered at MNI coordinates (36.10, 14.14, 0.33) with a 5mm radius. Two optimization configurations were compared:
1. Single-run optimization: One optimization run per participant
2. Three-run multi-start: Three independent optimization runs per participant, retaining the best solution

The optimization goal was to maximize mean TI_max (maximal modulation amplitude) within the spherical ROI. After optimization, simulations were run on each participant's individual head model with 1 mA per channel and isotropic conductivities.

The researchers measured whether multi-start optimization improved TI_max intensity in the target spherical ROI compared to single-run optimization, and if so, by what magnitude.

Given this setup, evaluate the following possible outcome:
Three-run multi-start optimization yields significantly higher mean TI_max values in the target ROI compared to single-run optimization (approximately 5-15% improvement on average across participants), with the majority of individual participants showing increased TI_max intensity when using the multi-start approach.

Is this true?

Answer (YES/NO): NO